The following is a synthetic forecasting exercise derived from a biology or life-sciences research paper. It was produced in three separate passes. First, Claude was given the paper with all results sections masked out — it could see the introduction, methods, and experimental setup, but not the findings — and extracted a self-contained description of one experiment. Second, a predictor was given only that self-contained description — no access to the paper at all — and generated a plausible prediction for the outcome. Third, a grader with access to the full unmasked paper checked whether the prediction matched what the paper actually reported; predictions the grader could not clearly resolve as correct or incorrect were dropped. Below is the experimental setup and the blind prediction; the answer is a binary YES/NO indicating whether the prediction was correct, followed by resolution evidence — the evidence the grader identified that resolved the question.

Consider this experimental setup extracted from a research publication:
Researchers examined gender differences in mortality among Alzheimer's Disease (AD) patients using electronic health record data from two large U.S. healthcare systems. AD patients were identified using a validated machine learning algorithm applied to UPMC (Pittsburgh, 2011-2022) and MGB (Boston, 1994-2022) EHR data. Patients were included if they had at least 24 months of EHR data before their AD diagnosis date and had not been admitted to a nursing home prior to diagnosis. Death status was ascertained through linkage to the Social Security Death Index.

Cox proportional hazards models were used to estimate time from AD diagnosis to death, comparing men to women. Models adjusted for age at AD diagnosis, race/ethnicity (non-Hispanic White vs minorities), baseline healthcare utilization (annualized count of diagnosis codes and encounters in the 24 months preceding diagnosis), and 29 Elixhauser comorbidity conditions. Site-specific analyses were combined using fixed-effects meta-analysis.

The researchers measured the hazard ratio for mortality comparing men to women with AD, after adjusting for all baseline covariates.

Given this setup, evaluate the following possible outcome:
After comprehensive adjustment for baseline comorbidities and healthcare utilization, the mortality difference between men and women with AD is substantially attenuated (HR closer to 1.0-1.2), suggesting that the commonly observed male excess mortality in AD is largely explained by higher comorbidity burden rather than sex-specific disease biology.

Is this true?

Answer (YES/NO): NO